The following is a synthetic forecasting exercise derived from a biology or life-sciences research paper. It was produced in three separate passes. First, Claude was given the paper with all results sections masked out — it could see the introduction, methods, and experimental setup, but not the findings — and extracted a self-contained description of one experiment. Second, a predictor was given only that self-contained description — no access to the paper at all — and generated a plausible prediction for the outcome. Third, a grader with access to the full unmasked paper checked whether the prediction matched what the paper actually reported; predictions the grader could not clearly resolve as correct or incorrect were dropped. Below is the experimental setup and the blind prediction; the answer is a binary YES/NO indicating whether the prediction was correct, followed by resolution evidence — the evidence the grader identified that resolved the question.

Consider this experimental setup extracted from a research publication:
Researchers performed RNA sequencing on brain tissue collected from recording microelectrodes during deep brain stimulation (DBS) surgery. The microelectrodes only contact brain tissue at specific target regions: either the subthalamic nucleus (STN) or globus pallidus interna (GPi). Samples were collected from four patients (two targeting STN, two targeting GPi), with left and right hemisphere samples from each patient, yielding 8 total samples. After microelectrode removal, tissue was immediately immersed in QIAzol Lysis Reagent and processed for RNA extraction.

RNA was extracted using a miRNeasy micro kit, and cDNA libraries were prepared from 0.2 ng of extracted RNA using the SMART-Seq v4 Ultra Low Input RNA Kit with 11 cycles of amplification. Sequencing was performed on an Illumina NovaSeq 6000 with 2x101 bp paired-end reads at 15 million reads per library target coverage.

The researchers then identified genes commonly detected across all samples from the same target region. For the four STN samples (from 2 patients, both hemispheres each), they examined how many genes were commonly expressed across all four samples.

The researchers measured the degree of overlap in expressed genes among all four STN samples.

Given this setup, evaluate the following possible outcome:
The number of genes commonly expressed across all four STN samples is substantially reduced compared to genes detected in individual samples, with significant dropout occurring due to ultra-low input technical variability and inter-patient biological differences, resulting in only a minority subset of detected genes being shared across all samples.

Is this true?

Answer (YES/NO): NO